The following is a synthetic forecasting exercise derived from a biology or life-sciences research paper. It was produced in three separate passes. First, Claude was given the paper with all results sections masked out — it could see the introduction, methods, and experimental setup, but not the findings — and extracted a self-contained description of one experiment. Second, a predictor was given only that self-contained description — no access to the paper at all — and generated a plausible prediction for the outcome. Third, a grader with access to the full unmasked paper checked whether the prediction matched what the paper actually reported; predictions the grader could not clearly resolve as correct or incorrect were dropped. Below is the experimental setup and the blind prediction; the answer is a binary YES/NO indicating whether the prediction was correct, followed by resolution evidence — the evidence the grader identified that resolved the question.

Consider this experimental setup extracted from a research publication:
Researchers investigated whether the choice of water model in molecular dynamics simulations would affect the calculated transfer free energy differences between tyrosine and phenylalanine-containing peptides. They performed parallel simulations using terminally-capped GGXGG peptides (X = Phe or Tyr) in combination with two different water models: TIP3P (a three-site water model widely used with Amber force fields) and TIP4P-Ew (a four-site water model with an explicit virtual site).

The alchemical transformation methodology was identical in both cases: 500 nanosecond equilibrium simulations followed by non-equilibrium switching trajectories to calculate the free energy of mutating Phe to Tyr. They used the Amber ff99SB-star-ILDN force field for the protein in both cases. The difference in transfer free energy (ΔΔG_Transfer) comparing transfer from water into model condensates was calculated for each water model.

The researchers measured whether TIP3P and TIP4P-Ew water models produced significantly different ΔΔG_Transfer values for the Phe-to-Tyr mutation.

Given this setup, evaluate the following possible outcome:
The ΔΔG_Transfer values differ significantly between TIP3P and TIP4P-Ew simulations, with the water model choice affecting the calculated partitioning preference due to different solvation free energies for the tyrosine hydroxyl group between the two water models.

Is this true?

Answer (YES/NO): NO